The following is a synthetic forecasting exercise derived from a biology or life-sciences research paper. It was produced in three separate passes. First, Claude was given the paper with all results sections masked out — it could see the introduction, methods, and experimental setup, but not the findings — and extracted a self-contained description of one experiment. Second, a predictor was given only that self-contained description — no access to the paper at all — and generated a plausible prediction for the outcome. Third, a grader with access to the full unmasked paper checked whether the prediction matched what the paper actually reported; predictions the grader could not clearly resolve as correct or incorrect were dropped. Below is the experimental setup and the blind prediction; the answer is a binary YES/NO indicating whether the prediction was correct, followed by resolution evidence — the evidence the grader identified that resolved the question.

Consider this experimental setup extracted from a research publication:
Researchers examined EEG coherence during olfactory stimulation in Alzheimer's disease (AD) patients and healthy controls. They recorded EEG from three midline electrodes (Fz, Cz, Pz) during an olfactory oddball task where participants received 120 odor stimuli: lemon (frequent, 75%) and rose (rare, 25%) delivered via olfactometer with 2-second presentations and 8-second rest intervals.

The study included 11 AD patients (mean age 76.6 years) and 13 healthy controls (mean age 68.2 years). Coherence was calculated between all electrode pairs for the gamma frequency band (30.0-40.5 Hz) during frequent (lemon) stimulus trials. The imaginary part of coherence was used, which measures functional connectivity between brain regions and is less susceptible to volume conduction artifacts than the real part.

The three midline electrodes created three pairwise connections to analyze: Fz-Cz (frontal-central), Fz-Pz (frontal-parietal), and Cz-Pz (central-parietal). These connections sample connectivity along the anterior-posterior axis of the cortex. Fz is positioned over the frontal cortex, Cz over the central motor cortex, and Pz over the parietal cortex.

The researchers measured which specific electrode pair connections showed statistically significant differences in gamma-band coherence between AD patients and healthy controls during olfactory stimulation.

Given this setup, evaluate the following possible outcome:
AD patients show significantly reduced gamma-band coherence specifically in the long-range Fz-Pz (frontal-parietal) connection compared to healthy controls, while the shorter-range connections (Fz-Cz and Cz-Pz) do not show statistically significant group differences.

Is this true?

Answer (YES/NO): NO